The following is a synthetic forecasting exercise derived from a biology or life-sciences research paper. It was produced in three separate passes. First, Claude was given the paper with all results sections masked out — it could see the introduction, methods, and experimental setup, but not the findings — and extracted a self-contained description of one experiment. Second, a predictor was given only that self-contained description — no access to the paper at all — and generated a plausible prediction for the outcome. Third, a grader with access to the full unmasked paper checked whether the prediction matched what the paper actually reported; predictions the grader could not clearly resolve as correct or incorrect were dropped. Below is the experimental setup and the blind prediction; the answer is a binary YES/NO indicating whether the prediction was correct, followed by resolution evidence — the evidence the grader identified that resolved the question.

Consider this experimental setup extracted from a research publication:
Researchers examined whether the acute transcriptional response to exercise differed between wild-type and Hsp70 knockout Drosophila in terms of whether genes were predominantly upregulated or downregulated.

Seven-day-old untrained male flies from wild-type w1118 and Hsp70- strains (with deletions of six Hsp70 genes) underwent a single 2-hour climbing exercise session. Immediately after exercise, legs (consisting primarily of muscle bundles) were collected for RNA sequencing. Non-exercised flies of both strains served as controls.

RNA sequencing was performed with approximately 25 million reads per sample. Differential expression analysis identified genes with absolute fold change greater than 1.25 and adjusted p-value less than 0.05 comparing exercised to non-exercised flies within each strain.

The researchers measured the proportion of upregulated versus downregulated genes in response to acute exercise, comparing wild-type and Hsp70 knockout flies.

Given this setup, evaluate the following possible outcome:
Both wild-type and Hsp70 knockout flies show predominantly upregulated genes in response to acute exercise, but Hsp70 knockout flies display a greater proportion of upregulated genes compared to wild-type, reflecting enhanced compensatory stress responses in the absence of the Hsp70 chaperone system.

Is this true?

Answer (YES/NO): NO